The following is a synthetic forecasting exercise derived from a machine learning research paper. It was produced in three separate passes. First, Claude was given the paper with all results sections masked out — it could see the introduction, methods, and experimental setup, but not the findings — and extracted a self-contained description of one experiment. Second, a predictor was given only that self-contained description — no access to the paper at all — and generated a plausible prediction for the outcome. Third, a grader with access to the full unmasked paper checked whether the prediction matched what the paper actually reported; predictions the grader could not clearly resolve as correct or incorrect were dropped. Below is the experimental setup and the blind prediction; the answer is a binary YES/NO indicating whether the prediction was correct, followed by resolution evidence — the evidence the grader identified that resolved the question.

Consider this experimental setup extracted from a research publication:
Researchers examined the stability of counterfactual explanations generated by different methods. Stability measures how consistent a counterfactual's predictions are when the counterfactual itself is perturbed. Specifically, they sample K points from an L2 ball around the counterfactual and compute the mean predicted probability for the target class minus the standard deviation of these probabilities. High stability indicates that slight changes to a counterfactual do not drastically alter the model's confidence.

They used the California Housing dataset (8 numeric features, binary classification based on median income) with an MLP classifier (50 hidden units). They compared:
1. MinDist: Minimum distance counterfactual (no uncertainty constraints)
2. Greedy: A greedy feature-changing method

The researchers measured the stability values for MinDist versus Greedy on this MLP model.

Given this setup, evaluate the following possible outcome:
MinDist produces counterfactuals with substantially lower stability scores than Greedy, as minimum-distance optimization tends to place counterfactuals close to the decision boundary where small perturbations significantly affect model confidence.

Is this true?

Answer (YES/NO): YES